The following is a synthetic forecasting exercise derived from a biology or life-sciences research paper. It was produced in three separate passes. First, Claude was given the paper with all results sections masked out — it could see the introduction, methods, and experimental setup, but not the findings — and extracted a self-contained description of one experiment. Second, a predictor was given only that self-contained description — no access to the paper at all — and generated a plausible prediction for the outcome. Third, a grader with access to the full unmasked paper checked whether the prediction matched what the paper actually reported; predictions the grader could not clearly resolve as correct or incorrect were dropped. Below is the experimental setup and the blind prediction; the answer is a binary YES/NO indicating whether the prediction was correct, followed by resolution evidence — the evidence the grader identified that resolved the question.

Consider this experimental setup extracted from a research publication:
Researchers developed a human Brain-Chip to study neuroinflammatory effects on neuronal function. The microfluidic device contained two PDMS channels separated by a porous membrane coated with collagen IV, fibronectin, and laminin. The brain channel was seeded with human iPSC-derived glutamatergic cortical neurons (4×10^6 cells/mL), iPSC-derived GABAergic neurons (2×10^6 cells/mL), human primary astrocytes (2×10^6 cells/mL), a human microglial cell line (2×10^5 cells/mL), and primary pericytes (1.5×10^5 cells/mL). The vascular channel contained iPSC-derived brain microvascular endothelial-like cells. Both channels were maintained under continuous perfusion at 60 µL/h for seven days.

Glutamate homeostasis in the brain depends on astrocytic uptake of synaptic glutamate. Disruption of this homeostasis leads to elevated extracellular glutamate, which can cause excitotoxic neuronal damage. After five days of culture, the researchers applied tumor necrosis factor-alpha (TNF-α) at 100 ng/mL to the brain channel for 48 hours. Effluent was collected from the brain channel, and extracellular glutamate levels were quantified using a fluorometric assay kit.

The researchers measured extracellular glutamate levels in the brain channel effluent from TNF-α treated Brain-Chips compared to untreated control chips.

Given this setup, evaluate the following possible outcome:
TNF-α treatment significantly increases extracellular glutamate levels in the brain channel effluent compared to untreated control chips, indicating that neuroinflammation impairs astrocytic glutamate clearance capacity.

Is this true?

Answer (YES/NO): YES